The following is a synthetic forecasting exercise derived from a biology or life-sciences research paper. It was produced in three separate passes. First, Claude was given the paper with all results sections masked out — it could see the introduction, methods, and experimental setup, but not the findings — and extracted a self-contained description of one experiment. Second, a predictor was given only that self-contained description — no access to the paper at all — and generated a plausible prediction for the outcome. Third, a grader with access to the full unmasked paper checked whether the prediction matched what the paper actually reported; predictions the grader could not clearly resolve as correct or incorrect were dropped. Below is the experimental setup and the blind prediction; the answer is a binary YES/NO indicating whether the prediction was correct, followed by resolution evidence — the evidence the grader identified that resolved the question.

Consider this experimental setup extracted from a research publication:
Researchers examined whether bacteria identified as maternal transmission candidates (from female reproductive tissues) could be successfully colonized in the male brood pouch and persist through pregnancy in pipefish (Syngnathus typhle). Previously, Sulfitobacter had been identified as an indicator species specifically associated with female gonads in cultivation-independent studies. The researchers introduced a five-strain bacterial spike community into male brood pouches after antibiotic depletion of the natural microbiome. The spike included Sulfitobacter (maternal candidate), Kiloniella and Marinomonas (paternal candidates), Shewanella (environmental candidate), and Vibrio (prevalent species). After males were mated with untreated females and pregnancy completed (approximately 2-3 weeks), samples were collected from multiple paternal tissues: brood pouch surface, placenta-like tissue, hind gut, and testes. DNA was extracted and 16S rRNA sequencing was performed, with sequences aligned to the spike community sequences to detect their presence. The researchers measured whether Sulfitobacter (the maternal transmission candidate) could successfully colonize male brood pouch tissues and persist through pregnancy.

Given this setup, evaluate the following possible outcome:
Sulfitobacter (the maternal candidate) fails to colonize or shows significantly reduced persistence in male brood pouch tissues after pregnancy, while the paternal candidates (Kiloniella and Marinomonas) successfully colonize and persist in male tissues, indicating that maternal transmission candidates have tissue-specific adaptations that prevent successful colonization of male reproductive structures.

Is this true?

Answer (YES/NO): NO